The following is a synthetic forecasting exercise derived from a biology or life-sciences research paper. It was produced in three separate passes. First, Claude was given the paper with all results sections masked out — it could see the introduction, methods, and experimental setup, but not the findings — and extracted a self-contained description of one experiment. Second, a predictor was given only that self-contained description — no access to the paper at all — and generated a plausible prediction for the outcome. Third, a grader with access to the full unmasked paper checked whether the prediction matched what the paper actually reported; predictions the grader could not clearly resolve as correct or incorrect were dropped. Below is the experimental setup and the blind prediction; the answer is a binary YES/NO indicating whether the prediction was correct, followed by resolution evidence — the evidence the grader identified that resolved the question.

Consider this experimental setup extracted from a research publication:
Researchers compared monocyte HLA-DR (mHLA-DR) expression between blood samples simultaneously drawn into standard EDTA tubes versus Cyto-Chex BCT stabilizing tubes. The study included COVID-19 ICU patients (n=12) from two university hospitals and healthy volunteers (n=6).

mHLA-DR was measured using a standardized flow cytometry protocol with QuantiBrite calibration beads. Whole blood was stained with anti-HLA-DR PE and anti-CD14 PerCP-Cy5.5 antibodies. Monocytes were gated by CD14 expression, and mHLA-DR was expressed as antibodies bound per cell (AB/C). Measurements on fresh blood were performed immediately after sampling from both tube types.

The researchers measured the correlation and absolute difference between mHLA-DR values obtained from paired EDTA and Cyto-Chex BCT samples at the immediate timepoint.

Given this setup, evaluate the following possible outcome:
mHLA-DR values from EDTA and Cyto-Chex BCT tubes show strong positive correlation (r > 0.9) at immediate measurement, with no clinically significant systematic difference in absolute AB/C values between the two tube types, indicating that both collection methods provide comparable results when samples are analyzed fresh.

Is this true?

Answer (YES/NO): NO